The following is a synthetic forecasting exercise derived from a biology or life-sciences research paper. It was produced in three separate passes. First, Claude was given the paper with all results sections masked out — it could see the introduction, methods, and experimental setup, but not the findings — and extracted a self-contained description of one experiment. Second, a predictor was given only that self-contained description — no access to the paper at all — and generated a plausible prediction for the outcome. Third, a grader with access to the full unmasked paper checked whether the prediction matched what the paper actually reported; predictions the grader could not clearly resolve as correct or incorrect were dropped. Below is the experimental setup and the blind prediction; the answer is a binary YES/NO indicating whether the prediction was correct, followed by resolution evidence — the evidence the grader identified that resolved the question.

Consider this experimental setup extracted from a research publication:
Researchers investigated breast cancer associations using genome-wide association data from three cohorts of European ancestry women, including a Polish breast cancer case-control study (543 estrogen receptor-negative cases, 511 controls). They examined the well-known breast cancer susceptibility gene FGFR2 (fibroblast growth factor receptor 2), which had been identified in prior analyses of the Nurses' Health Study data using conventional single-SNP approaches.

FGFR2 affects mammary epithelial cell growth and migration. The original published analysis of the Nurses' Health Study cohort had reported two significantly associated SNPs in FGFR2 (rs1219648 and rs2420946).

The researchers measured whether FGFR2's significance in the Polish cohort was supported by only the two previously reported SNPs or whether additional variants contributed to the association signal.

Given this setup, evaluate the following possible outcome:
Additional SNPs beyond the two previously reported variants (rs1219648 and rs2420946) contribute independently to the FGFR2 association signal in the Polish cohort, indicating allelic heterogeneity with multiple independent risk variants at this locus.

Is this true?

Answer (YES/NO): NO